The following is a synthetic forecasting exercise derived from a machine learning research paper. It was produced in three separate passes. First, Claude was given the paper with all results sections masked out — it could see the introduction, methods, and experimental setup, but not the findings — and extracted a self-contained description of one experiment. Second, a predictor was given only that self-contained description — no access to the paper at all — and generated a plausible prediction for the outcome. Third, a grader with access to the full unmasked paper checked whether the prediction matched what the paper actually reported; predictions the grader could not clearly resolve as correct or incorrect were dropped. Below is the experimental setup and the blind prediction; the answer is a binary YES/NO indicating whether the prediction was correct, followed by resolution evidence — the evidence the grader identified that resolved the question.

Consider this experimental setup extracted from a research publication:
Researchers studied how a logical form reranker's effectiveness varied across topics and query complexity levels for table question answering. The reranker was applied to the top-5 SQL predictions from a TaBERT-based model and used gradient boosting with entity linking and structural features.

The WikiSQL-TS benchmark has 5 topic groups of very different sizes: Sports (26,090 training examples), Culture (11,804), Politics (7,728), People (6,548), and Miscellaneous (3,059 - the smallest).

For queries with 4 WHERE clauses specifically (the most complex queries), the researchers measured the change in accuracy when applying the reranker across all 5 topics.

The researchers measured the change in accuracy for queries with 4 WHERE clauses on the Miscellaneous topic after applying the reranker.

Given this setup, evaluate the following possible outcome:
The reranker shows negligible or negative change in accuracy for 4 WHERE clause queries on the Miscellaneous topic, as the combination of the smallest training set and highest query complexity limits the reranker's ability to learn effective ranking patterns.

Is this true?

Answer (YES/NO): NO